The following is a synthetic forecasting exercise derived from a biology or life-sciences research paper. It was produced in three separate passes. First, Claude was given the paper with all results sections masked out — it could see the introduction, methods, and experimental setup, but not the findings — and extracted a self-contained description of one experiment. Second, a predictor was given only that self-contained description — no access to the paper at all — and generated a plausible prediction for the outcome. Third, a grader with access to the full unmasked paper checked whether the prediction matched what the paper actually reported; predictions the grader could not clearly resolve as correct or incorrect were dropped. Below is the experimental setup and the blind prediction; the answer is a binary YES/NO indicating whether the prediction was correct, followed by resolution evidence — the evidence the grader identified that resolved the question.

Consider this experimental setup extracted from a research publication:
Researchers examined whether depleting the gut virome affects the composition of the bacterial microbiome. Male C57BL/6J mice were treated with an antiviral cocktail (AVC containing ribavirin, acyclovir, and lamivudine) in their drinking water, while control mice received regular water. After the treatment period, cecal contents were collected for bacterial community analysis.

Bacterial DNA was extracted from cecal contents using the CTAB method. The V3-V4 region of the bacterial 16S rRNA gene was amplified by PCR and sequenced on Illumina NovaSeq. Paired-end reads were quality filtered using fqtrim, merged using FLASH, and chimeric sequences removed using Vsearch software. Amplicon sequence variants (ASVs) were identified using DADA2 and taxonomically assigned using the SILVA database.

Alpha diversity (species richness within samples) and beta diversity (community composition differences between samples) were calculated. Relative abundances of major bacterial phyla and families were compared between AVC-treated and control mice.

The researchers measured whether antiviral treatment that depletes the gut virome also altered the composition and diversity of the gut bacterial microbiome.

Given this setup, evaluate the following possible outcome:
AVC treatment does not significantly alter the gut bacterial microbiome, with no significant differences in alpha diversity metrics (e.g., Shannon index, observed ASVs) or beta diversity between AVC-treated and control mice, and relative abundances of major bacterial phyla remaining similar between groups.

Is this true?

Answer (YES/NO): NO